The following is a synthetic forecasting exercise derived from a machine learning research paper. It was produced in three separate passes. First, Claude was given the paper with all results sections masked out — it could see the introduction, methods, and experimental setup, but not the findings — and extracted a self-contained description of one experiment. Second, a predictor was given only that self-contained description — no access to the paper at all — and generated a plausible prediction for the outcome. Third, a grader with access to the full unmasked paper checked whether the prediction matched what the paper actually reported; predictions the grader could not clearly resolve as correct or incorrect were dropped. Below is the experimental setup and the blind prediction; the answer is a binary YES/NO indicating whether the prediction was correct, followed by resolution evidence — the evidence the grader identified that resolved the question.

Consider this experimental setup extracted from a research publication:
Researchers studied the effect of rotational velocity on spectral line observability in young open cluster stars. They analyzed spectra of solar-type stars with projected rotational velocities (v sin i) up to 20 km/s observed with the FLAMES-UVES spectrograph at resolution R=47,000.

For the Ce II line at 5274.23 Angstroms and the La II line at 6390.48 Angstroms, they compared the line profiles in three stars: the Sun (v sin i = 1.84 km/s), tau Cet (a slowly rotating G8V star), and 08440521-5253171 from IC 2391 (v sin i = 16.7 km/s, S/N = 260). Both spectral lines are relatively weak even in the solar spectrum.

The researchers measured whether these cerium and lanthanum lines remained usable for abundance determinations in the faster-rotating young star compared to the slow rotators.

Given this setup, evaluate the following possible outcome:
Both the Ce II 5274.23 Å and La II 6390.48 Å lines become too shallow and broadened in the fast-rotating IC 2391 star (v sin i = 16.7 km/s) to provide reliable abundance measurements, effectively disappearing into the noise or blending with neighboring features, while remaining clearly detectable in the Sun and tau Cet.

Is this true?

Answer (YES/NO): YES